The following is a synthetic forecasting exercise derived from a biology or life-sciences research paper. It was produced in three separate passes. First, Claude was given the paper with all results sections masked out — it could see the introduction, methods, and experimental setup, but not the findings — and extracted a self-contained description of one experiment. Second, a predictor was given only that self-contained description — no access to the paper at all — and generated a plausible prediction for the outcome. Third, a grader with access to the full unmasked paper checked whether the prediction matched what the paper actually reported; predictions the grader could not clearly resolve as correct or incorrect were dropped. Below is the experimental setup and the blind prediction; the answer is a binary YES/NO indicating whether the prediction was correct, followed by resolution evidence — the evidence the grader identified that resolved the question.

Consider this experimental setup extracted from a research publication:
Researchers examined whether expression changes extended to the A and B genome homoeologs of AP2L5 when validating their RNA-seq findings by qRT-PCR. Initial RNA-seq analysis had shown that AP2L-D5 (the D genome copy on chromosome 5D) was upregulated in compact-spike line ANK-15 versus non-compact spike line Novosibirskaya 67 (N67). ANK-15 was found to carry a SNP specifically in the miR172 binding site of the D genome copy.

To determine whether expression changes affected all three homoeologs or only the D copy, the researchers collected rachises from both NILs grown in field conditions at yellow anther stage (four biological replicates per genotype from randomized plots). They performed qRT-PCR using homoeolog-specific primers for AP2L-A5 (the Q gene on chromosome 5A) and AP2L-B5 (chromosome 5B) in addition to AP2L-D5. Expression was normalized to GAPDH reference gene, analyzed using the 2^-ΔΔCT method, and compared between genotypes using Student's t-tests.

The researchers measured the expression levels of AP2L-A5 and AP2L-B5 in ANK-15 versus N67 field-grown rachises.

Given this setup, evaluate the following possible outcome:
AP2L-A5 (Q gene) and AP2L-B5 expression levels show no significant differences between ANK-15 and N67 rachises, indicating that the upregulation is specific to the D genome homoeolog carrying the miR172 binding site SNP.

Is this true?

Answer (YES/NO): YES